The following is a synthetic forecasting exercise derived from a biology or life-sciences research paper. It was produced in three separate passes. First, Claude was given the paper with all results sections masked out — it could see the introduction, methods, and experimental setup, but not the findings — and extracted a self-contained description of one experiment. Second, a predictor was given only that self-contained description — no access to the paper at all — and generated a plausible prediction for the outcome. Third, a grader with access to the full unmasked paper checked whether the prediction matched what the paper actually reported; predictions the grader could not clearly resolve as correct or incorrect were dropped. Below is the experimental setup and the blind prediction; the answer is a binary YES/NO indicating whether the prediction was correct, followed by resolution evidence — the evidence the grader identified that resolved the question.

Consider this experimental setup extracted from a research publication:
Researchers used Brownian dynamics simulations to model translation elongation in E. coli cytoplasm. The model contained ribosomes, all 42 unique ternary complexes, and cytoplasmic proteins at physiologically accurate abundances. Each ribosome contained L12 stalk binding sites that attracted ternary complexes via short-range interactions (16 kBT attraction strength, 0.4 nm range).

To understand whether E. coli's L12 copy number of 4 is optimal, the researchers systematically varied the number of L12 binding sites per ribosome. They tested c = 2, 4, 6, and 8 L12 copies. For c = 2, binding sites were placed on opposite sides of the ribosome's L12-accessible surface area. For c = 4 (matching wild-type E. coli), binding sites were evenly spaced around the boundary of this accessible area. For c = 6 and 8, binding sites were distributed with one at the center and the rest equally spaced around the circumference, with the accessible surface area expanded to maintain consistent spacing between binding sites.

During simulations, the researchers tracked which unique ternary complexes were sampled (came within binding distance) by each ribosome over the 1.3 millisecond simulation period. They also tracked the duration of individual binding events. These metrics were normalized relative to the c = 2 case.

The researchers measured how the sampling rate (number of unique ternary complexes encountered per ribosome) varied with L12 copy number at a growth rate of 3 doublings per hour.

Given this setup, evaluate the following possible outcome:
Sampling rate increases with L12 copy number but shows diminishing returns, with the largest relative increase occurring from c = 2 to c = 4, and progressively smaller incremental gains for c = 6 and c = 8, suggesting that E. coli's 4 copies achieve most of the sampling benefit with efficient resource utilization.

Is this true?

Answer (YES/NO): NO